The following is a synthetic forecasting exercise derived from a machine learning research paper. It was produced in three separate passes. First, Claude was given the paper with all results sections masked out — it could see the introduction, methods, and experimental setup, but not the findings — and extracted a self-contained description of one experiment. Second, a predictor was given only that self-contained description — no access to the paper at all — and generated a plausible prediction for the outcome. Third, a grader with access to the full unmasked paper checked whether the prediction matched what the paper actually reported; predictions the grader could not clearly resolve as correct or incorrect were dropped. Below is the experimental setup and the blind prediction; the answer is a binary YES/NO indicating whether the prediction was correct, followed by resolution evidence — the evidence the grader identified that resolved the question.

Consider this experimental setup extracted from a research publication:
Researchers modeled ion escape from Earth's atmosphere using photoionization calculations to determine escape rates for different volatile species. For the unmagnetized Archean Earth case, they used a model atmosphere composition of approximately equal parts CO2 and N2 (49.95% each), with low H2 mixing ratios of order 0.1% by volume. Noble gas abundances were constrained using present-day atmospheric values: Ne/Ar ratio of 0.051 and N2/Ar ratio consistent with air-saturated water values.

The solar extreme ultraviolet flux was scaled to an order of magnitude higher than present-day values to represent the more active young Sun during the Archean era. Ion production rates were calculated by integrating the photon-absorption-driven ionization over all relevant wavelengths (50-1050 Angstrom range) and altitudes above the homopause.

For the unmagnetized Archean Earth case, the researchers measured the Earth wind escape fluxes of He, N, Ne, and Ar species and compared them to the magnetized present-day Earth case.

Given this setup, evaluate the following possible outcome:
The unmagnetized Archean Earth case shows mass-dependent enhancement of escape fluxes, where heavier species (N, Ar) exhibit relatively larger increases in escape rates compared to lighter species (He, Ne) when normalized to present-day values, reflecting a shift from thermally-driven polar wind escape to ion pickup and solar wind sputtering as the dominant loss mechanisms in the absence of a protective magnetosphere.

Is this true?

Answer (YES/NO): NO